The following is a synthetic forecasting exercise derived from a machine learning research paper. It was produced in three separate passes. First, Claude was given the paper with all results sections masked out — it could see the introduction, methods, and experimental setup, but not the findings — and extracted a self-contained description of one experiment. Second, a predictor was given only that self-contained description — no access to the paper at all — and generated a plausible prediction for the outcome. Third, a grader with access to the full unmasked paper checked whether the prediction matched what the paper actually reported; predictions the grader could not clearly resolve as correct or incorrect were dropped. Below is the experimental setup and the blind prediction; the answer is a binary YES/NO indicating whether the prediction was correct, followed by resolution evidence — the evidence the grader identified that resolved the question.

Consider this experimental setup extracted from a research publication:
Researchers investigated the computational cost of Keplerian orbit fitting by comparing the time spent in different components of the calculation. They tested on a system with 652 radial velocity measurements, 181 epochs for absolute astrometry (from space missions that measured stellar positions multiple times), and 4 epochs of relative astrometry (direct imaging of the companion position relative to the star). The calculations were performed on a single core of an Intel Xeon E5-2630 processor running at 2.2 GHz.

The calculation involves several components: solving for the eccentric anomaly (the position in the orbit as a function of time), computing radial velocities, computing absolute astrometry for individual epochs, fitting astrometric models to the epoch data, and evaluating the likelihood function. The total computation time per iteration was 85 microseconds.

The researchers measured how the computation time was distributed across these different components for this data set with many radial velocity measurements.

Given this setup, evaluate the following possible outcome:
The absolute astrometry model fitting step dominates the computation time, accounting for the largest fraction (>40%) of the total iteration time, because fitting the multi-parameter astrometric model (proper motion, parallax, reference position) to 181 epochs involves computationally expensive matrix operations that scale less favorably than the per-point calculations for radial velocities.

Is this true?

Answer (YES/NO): NO